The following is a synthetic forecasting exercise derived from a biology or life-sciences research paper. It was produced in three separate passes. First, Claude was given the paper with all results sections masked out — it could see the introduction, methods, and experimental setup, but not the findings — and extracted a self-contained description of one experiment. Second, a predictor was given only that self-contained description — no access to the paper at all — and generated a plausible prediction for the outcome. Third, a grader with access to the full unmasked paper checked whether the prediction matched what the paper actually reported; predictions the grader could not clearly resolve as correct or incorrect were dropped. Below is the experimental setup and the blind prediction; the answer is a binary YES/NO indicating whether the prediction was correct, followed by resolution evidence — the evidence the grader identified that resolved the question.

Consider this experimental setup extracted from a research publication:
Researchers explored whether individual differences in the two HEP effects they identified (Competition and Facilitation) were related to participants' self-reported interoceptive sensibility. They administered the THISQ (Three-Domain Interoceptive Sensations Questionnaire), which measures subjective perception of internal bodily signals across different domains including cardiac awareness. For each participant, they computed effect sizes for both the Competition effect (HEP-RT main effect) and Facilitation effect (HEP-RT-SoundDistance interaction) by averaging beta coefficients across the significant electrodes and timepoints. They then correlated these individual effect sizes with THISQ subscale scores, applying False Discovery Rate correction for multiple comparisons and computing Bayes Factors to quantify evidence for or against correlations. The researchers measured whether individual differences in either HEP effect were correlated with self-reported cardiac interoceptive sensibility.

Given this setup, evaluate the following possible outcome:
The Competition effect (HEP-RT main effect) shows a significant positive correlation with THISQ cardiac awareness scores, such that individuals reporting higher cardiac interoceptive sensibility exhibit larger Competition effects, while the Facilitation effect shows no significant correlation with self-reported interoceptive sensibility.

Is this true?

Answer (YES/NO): NO